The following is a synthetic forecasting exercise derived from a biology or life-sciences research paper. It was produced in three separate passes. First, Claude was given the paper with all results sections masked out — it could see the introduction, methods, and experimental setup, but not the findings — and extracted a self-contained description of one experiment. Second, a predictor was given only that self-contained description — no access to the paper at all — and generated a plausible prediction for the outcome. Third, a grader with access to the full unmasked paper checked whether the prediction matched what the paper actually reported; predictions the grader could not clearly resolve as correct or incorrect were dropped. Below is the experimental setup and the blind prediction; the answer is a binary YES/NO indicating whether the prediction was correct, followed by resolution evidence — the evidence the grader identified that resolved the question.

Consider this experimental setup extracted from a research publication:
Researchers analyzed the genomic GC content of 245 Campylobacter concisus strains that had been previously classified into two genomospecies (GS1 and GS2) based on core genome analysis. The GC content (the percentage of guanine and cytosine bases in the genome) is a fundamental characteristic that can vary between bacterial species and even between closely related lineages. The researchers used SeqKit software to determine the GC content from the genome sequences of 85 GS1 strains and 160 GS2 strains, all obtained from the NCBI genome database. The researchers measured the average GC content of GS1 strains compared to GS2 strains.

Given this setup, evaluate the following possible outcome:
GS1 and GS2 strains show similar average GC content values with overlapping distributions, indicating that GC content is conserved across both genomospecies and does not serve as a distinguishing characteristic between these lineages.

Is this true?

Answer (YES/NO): NO